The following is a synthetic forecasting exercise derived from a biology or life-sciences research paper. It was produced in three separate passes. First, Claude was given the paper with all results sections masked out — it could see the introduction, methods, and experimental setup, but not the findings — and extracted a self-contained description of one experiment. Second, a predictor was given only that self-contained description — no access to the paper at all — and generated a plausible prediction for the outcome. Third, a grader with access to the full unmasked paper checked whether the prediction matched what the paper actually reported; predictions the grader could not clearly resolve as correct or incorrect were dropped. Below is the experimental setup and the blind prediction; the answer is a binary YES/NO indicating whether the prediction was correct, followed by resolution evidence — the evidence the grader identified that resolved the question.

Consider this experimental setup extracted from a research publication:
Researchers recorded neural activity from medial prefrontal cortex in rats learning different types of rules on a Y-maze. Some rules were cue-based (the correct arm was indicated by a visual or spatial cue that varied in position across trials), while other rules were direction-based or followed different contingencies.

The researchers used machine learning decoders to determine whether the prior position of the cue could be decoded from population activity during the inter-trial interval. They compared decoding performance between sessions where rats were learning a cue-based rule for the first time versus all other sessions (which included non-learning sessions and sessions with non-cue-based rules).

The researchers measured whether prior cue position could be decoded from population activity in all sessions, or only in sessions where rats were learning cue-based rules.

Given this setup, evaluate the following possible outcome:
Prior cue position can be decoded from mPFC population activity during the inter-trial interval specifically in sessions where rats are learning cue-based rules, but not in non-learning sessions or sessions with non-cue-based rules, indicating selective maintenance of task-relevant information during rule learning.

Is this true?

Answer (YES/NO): NO